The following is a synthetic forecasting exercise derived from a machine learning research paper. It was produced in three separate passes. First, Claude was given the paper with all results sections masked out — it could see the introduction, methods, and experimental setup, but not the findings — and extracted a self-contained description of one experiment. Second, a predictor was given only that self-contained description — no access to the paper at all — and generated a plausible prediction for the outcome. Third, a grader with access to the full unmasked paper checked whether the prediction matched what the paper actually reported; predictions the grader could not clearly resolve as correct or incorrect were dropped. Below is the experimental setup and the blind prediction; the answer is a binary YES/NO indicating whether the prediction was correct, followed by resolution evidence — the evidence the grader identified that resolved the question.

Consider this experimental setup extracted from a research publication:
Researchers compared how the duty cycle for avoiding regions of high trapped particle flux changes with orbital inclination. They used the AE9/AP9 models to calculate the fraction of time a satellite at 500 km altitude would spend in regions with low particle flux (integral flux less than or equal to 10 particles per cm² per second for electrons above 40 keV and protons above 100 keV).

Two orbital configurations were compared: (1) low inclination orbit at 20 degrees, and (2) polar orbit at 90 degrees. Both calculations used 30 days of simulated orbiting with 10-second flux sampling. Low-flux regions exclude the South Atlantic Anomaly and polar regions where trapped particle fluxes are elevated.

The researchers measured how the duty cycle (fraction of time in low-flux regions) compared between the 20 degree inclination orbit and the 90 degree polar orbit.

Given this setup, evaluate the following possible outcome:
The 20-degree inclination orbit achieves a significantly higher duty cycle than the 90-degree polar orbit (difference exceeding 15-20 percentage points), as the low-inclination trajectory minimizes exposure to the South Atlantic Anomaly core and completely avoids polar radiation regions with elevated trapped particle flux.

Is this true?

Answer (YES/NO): NO